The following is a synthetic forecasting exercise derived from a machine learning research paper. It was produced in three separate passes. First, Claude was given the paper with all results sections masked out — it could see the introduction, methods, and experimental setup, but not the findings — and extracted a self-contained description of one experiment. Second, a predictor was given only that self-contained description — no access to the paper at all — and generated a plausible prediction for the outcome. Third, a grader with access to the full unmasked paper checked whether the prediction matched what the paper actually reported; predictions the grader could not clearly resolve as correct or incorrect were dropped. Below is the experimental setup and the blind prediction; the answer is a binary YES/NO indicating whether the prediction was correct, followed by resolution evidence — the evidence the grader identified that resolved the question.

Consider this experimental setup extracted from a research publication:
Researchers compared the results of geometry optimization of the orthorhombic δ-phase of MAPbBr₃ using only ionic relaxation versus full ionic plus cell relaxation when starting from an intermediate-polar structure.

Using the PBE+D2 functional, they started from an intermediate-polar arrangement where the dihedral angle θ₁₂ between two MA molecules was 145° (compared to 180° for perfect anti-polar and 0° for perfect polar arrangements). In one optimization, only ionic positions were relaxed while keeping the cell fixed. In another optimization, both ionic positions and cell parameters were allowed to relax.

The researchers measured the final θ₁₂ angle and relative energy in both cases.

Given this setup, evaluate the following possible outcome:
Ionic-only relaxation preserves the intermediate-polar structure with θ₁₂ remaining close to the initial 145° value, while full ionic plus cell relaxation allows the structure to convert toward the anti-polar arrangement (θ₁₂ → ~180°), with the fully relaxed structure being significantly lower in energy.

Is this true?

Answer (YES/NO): NO